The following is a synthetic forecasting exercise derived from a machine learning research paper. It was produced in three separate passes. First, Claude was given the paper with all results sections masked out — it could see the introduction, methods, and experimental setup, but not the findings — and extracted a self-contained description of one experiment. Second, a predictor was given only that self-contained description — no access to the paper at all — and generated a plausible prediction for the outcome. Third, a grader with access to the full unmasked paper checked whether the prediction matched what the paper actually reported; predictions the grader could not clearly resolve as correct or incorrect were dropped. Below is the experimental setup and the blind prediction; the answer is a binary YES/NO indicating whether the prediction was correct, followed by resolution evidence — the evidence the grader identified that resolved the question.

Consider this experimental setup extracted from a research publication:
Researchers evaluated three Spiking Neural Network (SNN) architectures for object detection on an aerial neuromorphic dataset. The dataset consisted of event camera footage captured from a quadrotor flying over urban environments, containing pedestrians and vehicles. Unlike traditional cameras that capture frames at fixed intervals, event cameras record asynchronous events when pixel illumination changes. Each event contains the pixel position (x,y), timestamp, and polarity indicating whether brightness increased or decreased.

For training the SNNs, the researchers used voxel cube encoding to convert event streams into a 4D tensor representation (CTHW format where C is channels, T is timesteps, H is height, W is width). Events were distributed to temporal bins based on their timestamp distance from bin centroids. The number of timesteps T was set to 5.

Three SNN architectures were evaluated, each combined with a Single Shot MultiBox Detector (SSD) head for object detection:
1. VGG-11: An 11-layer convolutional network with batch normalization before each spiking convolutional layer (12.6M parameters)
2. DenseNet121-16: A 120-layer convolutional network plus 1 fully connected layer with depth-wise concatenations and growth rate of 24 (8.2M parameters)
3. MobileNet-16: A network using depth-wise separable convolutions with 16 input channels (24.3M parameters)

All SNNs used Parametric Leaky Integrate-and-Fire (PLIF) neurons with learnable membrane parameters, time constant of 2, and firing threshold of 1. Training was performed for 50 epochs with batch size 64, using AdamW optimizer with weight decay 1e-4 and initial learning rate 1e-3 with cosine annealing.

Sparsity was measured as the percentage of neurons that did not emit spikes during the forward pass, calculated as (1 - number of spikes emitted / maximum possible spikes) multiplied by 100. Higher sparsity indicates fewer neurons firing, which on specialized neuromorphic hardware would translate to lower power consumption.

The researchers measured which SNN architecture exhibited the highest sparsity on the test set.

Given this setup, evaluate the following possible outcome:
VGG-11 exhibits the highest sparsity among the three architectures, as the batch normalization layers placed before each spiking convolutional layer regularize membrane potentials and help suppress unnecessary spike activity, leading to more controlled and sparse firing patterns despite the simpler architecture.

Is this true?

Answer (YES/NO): NO